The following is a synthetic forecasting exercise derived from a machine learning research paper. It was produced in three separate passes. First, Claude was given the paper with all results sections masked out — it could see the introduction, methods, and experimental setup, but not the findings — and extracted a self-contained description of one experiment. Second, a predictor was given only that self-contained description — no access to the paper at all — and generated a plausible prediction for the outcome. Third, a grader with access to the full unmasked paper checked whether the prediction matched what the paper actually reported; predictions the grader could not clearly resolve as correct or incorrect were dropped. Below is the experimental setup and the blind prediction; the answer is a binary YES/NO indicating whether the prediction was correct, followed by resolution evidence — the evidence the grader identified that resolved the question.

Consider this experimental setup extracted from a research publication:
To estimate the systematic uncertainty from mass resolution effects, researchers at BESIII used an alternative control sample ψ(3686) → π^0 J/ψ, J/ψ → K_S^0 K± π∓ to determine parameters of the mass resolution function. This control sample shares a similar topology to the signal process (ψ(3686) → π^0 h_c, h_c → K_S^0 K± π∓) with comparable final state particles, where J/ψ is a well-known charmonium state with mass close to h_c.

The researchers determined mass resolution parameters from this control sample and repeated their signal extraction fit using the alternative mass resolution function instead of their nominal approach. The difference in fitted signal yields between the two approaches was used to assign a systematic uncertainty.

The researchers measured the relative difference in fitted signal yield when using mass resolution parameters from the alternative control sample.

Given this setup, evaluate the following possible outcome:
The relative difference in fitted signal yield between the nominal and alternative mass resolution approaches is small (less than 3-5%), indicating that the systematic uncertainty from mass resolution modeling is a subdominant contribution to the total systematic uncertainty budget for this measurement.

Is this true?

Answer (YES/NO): NO